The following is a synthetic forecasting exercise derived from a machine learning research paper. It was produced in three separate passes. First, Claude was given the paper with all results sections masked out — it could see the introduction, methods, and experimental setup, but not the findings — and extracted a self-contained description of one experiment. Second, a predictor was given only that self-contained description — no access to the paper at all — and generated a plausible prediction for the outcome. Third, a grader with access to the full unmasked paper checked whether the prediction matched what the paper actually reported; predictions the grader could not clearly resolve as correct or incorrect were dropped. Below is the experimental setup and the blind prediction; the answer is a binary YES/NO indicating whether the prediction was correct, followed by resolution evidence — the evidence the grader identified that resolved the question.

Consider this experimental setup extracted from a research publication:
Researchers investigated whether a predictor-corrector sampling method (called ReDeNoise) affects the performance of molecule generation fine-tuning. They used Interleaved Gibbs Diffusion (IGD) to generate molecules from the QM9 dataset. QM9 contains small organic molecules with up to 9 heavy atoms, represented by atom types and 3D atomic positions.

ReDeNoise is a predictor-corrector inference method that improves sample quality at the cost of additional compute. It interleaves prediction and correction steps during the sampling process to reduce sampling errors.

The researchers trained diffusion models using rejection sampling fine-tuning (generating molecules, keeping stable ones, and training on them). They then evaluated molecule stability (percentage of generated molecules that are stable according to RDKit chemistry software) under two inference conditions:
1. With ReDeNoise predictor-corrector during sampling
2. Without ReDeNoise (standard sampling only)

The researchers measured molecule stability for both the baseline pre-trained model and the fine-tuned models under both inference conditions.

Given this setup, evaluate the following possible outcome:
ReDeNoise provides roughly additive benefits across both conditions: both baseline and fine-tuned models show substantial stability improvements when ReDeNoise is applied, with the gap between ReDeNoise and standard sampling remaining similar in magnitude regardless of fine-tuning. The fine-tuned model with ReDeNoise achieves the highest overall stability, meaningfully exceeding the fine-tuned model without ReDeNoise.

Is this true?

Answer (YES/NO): NO